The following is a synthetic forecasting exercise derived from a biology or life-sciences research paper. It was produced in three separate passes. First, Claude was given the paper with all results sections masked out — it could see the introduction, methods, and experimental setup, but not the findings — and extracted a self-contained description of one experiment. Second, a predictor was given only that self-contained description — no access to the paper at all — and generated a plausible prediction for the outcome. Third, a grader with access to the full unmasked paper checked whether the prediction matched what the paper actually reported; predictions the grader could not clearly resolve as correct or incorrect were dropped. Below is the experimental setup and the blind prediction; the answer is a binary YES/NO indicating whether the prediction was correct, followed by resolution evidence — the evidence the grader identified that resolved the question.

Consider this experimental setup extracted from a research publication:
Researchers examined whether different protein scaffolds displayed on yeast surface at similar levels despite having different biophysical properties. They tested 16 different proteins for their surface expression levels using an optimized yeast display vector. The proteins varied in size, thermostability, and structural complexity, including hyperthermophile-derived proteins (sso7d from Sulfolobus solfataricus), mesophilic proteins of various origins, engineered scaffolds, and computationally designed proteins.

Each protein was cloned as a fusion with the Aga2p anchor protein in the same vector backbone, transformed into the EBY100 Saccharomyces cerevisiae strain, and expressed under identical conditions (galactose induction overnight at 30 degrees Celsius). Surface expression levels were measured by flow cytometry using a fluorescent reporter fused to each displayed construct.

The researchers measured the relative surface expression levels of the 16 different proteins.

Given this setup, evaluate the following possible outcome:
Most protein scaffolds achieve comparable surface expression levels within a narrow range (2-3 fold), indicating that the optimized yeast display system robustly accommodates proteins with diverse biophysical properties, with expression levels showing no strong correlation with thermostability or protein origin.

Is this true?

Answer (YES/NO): NO